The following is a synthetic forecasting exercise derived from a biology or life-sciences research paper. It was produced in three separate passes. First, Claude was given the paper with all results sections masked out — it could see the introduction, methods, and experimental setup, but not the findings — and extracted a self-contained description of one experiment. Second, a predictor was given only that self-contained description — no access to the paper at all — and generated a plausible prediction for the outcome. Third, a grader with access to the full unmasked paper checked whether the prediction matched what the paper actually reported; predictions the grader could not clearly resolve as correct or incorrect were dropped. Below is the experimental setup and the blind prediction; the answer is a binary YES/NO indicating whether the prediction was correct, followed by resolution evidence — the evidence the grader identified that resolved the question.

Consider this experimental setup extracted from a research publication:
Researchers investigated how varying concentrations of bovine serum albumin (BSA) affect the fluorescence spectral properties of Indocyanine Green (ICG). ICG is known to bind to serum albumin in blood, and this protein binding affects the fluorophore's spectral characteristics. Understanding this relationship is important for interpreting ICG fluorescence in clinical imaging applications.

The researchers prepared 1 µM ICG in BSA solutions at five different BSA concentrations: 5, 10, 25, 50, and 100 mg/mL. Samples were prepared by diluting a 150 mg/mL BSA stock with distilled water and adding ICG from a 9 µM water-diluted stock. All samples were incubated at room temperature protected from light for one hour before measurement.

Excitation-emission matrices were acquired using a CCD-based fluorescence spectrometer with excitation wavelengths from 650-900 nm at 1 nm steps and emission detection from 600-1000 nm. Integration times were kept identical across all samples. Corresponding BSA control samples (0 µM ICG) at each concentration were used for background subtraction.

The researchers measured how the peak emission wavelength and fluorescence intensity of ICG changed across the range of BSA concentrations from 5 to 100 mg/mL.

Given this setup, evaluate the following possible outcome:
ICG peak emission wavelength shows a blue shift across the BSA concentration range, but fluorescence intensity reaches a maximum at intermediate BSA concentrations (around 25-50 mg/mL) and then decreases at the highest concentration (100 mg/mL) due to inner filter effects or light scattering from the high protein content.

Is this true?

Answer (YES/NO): NO